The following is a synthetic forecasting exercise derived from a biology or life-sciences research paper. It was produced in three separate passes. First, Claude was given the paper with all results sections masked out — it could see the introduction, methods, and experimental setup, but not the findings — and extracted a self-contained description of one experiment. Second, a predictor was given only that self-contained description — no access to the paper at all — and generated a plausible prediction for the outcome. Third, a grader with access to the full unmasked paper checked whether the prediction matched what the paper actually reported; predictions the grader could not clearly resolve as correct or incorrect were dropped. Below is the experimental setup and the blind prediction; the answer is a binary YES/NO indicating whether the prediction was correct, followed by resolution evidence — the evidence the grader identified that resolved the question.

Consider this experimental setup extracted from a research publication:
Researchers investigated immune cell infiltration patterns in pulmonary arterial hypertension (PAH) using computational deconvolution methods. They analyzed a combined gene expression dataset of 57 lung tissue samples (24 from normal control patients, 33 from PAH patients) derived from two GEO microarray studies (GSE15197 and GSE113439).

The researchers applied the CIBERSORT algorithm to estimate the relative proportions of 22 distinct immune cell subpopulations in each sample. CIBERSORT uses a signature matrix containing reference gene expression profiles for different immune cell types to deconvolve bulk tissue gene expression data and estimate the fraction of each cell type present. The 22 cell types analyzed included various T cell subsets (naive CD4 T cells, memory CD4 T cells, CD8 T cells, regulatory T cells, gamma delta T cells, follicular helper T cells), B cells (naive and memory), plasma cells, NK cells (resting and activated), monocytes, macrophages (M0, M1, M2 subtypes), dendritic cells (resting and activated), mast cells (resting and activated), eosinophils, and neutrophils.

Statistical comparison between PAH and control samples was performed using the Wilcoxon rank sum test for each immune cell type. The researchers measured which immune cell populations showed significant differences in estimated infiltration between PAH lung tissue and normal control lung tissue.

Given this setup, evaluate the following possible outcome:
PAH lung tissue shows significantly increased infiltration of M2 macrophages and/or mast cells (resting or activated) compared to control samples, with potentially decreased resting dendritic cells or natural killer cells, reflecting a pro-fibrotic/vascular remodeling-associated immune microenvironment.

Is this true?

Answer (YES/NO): NO